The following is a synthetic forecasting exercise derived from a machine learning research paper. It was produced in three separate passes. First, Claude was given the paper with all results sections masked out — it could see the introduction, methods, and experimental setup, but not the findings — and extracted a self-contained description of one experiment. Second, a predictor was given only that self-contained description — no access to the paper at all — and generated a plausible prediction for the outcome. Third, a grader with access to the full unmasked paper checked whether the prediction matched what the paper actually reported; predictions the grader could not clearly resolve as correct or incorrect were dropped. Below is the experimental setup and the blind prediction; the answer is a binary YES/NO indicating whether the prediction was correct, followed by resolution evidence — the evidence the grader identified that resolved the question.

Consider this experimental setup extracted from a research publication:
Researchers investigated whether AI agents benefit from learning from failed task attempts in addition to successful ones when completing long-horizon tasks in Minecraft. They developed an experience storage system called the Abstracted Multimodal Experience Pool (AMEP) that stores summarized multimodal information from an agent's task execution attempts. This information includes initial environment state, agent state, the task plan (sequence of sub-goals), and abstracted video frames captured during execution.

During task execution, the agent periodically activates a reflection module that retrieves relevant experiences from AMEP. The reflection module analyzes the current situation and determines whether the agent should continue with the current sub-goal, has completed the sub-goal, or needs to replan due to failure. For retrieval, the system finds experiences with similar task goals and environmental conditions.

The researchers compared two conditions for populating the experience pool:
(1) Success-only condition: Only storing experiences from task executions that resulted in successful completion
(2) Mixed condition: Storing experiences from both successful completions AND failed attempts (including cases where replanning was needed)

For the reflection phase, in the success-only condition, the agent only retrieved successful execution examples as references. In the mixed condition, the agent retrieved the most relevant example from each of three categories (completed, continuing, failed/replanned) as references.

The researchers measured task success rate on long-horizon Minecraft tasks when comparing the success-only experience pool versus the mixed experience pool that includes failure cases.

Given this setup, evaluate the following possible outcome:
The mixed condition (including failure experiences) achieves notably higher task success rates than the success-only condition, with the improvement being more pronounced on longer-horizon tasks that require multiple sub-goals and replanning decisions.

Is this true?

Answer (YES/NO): NO